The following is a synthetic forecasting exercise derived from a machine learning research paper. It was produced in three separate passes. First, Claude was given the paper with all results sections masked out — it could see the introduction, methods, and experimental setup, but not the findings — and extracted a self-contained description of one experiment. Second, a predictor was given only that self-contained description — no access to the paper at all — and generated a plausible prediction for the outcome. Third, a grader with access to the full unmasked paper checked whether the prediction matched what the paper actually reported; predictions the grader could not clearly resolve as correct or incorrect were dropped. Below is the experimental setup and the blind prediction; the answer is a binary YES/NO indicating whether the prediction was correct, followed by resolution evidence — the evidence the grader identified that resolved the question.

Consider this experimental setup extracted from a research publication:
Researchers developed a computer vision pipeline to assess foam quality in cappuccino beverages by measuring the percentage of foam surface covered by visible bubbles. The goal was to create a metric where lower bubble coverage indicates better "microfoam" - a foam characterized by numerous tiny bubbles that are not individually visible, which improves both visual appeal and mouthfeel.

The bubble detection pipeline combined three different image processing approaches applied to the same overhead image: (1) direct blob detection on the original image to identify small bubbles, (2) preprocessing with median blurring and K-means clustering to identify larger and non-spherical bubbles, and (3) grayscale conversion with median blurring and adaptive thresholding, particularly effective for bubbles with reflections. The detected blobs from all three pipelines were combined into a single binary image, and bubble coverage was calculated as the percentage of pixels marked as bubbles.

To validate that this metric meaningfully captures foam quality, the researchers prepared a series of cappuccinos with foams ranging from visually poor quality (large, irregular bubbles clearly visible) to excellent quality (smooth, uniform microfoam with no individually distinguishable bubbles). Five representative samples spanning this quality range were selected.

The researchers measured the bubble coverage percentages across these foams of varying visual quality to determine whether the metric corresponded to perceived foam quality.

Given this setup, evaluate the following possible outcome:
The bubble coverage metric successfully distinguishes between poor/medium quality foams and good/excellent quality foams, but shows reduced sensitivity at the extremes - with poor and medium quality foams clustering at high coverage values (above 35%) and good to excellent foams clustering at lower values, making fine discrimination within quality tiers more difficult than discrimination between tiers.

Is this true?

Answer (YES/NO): NO